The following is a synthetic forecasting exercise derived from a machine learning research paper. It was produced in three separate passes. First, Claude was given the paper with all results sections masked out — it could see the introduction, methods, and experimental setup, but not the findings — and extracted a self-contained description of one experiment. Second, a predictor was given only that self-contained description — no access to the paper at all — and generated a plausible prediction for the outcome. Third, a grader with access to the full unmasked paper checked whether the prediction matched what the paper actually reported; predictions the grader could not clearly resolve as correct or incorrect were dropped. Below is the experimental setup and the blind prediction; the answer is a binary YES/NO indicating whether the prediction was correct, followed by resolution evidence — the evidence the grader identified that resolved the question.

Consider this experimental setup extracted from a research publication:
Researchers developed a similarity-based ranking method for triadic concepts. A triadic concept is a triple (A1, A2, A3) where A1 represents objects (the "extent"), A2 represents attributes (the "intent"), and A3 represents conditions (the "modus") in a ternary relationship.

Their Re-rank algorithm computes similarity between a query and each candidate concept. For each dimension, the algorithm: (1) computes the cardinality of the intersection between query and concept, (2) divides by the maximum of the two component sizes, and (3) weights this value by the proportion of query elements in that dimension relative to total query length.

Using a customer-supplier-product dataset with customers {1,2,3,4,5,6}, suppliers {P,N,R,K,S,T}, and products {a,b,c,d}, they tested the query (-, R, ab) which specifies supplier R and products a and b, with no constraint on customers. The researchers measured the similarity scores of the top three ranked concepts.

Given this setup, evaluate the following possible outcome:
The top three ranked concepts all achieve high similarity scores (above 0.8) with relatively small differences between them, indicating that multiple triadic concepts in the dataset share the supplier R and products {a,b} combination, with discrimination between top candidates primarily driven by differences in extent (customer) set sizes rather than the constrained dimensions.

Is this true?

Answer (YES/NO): NO